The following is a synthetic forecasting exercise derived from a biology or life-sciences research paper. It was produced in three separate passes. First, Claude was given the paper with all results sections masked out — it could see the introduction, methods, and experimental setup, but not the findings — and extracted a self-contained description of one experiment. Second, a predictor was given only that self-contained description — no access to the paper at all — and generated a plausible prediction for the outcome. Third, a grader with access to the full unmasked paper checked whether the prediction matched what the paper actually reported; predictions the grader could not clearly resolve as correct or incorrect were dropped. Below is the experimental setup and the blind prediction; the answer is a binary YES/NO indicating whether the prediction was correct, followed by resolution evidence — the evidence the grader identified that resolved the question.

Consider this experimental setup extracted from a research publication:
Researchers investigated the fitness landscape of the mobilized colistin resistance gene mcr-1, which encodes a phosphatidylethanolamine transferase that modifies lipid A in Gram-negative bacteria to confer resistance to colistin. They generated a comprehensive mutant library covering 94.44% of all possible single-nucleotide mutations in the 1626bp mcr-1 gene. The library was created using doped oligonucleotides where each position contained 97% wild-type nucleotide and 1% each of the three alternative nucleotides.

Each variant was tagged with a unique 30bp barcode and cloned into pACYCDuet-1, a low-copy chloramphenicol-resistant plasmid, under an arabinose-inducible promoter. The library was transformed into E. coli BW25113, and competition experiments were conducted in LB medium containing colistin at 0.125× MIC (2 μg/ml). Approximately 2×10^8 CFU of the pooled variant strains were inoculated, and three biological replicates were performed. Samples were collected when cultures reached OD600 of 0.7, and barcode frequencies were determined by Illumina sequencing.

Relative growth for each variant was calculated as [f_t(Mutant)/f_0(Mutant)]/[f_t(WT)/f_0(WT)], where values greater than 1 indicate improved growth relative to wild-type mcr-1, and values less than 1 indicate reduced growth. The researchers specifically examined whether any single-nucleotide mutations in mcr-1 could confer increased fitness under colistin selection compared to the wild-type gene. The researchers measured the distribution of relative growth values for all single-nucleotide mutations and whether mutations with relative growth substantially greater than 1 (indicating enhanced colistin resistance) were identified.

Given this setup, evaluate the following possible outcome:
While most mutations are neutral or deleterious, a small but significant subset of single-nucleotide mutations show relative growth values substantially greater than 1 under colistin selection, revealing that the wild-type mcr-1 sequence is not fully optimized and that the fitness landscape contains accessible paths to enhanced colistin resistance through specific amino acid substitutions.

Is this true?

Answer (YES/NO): NO